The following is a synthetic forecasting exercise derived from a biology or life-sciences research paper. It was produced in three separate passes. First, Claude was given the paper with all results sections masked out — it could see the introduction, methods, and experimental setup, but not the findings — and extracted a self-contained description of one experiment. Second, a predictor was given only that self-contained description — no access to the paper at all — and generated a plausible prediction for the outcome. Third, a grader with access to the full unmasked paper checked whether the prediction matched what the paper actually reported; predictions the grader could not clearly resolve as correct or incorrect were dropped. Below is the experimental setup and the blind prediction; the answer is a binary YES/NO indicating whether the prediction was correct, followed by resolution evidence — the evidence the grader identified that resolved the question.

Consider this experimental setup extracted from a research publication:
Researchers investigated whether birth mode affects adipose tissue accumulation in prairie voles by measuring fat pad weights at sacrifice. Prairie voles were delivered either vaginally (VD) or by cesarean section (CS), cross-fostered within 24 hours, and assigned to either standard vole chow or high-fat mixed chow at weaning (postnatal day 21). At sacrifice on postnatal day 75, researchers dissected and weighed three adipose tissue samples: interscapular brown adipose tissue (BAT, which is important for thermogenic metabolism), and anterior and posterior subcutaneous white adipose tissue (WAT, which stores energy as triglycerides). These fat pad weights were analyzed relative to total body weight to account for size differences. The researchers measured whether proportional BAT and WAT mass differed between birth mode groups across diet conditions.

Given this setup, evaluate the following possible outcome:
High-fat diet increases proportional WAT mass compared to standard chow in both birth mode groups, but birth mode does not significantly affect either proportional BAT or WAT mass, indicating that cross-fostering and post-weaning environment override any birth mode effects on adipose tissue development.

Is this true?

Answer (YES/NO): NO